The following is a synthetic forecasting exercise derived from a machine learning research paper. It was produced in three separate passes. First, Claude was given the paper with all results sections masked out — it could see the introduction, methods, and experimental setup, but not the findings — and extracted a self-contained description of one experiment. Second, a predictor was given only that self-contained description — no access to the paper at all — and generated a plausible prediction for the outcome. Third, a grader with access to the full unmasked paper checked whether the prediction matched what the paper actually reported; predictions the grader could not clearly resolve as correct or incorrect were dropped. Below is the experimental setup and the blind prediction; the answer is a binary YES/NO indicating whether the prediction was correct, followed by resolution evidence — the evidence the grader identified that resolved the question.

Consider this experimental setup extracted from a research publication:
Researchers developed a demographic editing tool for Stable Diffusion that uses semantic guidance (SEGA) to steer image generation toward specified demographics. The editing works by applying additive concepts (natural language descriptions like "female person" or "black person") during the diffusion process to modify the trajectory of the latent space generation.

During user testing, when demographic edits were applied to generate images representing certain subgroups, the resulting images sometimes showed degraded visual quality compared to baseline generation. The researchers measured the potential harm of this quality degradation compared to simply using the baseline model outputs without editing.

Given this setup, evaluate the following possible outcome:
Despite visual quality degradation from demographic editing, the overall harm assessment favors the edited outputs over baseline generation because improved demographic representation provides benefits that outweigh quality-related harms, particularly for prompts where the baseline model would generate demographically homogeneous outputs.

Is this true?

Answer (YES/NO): NO